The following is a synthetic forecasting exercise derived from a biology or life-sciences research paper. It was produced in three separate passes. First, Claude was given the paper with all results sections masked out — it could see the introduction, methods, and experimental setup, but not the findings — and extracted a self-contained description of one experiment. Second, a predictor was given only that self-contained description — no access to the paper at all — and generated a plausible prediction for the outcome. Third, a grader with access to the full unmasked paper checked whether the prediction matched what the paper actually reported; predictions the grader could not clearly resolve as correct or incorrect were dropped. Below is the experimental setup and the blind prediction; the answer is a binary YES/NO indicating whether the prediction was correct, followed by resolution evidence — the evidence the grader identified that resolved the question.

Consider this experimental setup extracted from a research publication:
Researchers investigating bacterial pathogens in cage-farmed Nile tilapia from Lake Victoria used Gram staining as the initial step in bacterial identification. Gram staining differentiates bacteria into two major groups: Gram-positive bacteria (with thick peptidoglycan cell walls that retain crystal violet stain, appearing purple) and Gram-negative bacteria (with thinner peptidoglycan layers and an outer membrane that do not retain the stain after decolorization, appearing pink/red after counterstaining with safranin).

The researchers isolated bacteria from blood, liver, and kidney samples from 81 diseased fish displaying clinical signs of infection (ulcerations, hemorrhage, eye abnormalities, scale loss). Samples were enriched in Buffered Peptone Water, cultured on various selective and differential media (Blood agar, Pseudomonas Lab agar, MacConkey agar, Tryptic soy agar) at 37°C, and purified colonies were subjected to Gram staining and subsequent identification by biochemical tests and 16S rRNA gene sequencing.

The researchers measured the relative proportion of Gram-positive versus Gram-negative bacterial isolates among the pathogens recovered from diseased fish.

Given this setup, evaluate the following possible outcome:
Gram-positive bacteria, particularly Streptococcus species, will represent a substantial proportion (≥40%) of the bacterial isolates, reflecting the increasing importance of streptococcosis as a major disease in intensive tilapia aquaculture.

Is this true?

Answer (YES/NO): NO